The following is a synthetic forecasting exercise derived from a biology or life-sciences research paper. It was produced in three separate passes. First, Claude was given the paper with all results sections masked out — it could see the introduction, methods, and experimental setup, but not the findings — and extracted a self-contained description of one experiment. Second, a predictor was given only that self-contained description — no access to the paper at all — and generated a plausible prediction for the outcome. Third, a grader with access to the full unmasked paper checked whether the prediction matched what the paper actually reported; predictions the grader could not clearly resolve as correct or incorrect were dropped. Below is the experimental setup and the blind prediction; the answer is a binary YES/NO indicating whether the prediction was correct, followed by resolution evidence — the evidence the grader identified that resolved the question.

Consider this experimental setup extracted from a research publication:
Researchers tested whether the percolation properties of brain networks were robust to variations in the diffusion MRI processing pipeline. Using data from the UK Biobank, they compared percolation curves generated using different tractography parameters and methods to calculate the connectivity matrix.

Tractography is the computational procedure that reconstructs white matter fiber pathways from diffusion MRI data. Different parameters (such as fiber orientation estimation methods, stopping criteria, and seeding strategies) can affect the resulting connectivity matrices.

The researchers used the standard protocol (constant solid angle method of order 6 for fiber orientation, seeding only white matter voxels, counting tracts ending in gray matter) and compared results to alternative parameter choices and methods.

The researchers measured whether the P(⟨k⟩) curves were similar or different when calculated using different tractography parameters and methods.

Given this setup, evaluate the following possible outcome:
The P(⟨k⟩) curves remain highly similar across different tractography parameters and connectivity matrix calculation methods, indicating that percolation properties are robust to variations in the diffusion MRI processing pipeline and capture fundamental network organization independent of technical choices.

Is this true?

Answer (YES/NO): YES